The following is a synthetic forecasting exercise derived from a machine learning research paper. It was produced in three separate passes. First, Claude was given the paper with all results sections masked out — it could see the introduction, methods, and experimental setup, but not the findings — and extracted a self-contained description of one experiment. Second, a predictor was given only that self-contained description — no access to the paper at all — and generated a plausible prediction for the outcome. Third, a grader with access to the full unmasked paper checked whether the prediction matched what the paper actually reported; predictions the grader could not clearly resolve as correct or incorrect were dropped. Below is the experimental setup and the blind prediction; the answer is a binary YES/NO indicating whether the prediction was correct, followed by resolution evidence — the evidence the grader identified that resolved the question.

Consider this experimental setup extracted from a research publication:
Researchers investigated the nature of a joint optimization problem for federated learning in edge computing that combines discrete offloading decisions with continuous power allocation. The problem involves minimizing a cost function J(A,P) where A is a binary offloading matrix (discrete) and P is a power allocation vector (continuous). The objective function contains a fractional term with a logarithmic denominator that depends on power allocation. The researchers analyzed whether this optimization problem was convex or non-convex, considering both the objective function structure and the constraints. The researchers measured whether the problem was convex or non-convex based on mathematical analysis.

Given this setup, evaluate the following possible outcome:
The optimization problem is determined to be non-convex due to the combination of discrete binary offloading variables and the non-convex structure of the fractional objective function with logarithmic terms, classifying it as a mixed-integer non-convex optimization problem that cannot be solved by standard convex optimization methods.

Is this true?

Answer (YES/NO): YES